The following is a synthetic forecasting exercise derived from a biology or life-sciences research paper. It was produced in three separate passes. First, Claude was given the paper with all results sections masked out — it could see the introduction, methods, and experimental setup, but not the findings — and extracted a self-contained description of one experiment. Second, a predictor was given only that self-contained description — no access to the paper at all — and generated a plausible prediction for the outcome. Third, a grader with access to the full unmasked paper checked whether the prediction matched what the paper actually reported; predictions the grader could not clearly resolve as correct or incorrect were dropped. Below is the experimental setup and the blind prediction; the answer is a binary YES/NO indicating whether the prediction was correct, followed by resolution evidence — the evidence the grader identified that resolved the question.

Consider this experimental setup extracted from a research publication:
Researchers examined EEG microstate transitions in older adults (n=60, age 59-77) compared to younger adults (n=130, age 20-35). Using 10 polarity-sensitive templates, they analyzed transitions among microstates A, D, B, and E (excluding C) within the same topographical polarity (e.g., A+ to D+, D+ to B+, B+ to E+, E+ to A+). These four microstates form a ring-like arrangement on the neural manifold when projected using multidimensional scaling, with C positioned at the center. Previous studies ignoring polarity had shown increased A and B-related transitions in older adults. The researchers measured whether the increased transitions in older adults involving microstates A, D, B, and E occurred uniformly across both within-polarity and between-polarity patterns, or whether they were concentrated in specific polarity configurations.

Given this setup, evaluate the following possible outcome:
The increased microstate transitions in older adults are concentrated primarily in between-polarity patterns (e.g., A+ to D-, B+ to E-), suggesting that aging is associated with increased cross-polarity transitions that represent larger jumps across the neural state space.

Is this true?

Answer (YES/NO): NO